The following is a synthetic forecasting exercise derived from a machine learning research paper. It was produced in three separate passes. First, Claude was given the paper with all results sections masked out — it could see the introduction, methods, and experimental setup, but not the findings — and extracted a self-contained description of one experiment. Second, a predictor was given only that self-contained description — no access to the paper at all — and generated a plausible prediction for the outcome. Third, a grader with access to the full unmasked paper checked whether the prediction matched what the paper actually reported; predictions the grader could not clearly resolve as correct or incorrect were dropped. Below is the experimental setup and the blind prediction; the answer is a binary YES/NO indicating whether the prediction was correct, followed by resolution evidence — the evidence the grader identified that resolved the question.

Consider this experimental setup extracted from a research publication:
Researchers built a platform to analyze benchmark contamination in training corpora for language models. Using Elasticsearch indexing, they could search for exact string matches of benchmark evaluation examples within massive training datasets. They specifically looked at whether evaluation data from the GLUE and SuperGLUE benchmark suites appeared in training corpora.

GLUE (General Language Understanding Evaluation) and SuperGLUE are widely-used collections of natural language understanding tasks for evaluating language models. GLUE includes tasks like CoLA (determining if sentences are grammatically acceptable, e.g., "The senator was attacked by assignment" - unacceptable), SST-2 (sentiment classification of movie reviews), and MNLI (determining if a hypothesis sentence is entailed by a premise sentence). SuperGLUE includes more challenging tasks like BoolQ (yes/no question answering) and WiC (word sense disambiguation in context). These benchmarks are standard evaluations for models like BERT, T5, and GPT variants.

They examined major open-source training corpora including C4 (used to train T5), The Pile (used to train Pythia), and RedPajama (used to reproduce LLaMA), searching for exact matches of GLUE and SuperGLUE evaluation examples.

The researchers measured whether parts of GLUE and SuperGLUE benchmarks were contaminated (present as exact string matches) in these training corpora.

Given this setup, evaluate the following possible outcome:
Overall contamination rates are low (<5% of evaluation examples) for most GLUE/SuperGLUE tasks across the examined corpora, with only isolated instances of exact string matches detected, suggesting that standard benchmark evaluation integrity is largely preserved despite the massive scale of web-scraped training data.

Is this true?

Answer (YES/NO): NO